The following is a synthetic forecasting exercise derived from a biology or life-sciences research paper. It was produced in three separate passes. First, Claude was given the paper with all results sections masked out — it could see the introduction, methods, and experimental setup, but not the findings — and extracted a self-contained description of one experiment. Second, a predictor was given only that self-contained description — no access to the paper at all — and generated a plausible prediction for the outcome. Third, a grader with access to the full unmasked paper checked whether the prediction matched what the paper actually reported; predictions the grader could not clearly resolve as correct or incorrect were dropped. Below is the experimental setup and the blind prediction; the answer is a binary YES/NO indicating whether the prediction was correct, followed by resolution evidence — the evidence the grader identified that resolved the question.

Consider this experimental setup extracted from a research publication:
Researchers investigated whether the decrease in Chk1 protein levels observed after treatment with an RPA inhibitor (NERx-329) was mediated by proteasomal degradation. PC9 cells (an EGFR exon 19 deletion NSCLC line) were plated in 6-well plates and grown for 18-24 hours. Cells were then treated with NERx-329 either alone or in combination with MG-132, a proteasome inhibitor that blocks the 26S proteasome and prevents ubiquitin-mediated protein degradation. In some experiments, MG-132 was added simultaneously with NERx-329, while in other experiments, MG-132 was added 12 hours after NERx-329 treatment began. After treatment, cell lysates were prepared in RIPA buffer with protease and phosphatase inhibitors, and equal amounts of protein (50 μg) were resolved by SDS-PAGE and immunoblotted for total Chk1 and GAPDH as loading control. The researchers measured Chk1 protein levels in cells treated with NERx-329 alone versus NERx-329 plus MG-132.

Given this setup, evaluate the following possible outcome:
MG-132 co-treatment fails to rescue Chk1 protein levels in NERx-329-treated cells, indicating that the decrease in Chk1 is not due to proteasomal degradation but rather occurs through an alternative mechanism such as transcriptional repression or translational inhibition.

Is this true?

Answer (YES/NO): NO